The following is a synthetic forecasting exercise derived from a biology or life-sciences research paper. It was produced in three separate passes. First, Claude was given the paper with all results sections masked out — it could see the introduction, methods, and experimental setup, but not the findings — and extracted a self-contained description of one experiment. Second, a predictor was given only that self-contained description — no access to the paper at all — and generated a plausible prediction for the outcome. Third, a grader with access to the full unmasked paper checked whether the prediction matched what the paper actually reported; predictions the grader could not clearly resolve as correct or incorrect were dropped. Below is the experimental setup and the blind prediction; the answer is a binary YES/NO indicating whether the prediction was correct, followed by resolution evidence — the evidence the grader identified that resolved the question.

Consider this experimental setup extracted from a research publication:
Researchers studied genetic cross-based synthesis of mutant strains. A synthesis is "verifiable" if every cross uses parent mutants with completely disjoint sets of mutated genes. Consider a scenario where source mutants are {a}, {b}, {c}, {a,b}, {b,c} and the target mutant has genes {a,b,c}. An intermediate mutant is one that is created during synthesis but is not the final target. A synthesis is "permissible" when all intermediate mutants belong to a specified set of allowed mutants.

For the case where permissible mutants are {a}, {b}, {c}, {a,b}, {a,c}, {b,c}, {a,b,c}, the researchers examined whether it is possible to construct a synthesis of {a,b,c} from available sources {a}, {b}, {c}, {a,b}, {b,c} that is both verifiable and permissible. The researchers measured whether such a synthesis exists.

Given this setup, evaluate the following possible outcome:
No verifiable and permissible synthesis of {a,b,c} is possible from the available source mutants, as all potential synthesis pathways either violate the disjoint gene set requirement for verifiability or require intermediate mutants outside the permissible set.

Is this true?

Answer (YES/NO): NO